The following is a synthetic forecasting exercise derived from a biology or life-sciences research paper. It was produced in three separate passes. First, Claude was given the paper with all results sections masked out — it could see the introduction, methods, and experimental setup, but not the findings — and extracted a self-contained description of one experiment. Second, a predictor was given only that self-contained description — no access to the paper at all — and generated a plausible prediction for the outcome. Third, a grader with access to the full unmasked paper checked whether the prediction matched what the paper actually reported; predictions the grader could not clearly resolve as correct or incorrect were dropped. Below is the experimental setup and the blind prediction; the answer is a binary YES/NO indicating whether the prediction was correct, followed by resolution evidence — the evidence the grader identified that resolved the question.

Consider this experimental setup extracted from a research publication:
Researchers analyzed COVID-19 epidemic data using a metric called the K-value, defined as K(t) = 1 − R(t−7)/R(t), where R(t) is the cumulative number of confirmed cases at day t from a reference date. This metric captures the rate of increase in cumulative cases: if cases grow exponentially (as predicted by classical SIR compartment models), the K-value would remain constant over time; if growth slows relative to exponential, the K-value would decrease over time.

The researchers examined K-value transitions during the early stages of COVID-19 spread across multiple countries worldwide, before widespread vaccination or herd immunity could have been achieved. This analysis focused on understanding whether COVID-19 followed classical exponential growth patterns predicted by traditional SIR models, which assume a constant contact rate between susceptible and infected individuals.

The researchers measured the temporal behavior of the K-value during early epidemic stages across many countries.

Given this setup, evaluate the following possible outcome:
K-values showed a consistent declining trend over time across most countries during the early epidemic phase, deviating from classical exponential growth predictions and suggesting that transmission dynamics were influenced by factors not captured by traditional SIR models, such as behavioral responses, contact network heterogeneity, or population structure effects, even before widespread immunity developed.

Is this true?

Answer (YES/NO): YES